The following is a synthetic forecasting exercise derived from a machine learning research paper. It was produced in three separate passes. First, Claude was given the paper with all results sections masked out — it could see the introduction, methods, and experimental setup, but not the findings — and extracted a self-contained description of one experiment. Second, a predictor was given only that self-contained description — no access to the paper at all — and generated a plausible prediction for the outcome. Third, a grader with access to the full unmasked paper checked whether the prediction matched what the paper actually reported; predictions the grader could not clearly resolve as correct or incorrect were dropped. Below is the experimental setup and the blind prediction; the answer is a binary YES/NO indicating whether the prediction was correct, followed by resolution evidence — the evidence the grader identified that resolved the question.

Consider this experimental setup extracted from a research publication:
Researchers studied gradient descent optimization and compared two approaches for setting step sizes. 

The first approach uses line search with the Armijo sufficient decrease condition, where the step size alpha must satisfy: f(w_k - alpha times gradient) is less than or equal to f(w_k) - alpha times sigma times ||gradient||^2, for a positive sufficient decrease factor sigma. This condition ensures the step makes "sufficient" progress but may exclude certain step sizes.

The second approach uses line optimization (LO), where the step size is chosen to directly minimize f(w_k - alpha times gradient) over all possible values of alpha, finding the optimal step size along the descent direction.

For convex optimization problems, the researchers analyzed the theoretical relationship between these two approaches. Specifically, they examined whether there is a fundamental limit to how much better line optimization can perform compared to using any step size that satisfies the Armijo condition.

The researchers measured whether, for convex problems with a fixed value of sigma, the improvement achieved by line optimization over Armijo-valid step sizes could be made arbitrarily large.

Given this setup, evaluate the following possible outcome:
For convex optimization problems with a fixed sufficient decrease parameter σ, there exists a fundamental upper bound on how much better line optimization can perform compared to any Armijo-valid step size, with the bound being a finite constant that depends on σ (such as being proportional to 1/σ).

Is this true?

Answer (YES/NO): NO